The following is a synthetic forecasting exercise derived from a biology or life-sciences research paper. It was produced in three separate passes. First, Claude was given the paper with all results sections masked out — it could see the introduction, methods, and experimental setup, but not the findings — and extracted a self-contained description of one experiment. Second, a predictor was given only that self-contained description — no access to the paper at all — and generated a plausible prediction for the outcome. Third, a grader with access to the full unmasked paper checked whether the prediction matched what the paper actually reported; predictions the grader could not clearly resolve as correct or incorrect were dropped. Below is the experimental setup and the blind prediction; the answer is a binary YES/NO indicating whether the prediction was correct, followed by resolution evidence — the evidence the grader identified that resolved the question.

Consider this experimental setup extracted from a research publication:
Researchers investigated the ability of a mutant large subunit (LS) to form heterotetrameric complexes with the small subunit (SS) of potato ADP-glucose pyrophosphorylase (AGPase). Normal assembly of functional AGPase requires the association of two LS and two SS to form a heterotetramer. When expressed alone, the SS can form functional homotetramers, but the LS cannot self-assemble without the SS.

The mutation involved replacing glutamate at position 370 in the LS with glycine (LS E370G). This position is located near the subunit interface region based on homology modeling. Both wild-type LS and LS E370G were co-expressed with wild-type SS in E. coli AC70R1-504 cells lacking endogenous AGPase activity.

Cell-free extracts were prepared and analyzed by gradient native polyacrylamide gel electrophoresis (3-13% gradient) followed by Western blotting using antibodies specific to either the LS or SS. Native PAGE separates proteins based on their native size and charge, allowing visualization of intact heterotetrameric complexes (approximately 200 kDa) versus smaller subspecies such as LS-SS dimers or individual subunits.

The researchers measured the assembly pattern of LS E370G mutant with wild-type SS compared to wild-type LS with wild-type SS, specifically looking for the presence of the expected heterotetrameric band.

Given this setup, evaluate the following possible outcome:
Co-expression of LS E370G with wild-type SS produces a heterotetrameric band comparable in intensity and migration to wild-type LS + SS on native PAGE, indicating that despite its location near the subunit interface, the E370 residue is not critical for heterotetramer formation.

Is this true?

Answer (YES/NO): NO